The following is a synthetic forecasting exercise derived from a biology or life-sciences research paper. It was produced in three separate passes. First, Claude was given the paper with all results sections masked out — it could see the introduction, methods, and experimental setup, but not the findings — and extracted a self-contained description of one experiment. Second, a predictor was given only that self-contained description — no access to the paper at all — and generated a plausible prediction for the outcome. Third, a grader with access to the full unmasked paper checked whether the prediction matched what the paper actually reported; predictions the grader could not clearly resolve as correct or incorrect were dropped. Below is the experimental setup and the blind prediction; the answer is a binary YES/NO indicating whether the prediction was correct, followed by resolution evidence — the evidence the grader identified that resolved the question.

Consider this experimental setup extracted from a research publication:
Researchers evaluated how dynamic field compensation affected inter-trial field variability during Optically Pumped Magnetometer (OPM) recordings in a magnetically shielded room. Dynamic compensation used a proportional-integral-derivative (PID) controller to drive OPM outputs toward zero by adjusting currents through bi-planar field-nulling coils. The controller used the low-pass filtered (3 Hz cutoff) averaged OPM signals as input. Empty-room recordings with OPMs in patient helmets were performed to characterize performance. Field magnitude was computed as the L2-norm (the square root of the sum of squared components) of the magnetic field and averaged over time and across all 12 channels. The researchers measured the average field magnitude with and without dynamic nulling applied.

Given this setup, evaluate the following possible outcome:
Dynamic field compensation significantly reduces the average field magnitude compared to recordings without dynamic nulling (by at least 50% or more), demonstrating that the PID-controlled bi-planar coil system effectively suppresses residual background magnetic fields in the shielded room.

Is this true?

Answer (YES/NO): YES